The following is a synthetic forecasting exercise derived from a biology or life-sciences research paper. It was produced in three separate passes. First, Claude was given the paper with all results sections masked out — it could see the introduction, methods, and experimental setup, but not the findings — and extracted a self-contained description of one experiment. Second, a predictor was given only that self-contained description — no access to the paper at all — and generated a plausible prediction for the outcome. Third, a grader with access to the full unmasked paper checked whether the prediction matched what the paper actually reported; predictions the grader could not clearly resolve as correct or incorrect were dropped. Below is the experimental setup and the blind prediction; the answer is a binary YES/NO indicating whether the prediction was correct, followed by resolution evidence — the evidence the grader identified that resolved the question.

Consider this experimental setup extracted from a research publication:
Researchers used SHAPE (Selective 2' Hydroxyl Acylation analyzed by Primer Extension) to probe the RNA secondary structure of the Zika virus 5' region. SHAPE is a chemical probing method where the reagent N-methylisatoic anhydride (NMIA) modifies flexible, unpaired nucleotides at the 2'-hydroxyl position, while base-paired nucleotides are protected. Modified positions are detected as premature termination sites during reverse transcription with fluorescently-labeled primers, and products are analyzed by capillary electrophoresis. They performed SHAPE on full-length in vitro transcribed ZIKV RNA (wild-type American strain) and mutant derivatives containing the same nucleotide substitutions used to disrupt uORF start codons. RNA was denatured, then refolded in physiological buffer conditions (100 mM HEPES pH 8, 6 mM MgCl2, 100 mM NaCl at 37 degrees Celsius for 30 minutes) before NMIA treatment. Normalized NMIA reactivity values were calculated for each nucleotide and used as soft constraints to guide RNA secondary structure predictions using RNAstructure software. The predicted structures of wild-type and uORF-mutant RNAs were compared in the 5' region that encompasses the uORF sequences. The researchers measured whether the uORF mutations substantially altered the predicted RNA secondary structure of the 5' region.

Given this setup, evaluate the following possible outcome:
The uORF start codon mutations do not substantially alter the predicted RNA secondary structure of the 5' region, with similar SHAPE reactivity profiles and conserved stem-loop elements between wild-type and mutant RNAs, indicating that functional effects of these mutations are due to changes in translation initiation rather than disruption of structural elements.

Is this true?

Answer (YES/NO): YES